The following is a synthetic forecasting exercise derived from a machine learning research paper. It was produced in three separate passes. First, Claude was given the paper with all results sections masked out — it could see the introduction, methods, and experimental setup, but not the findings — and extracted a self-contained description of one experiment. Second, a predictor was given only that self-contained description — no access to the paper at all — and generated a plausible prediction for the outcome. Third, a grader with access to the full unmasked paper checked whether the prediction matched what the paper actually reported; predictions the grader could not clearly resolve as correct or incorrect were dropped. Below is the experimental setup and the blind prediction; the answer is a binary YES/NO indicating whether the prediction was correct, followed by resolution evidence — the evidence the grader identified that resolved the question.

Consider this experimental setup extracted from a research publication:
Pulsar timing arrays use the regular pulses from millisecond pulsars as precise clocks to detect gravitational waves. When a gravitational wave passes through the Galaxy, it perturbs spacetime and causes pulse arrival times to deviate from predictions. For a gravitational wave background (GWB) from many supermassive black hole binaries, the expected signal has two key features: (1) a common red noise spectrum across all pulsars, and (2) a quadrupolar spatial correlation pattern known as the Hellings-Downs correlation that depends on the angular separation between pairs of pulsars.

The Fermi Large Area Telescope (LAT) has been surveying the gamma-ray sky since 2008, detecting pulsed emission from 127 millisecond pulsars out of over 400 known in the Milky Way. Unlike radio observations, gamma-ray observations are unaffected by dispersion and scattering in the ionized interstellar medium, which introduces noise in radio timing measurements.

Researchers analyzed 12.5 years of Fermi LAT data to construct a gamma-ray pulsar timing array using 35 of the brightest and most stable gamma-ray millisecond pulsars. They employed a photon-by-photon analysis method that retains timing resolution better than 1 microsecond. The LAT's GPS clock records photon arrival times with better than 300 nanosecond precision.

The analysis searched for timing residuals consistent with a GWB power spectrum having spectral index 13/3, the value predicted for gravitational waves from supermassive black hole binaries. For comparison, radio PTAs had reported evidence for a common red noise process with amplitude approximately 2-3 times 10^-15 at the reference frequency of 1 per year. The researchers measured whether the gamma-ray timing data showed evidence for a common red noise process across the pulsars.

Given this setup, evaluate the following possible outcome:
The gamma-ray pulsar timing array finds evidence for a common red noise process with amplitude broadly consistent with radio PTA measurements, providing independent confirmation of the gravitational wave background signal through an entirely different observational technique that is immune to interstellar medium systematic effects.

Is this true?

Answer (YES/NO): NO